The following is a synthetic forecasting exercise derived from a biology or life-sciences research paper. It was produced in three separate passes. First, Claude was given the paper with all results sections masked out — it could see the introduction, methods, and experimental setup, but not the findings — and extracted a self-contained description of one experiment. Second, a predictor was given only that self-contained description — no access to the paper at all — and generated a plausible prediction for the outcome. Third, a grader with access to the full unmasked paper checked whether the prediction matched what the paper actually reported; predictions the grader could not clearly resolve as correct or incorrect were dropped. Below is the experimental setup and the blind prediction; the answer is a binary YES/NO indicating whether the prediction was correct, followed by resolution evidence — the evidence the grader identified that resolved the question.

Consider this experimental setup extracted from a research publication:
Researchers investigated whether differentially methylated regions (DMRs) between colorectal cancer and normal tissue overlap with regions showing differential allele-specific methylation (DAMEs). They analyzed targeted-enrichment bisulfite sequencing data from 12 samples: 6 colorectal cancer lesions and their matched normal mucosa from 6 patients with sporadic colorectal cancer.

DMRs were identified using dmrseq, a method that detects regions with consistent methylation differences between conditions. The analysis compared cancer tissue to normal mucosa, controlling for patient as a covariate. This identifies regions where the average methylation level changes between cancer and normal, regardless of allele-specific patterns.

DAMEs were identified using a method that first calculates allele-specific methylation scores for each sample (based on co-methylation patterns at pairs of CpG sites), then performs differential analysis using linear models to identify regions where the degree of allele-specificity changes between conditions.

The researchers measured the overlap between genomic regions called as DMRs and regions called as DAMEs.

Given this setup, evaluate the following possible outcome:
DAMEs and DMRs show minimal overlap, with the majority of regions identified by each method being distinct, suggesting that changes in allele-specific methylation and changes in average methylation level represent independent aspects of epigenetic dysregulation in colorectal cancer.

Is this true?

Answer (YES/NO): NO